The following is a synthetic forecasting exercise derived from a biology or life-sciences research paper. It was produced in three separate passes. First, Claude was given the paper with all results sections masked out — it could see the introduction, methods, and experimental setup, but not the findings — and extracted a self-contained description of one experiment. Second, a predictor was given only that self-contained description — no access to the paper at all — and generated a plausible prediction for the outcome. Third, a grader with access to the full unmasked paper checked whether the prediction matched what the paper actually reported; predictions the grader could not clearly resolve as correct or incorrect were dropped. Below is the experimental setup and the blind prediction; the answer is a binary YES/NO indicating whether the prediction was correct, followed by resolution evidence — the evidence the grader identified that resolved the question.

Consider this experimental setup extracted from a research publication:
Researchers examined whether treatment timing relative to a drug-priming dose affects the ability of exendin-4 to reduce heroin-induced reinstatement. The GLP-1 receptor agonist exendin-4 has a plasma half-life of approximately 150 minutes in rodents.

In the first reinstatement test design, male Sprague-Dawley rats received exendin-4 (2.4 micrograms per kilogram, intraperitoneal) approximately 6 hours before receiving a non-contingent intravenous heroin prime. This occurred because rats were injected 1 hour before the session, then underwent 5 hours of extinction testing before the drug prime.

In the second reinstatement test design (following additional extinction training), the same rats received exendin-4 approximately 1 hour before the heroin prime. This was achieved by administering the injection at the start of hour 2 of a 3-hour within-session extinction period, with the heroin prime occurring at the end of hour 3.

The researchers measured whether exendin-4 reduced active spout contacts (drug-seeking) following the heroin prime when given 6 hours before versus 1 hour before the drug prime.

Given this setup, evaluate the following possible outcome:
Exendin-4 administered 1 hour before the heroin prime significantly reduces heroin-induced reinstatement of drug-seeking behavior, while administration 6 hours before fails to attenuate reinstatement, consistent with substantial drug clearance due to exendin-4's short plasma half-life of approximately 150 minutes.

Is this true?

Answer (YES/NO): YES